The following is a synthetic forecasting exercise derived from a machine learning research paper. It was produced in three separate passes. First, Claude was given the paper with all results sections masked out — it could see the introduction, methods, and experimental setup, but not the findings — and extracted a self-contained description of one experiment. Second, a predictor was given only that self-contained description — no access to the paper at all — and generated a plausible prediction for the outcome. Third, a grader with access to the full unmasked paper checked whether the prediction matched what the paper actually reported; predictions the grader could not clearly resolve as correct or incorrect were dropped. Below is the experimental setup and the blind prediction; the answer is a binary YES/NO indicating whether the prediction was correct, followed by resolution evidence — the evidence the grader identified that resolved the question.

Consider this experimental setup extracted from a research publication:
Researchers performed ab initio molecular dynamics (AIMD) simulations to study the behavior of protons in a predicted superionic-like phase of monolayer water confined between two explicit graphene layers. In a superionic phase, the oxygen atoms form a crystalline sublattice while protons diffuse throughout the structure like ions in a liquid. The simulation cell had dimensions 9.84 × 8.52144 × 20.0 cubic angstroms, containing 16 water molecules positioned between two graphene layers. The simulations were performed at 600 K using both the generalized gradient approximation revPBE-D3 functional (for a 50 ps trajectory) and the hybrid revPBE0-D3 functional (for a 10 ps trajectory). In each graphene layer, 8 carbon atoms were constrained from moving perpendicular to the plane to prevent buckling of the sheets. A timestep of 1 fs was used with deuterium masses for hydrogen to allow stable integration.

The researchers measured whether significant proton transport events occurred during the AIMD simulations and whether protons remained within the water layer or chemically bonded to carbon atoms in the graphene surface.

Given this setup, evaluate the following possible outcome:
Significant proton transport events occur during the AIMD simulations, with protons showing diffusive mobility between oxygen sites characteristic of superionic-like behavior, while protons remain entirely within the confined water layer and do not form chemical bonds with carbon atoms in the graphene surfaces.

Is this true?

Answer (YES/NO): YES